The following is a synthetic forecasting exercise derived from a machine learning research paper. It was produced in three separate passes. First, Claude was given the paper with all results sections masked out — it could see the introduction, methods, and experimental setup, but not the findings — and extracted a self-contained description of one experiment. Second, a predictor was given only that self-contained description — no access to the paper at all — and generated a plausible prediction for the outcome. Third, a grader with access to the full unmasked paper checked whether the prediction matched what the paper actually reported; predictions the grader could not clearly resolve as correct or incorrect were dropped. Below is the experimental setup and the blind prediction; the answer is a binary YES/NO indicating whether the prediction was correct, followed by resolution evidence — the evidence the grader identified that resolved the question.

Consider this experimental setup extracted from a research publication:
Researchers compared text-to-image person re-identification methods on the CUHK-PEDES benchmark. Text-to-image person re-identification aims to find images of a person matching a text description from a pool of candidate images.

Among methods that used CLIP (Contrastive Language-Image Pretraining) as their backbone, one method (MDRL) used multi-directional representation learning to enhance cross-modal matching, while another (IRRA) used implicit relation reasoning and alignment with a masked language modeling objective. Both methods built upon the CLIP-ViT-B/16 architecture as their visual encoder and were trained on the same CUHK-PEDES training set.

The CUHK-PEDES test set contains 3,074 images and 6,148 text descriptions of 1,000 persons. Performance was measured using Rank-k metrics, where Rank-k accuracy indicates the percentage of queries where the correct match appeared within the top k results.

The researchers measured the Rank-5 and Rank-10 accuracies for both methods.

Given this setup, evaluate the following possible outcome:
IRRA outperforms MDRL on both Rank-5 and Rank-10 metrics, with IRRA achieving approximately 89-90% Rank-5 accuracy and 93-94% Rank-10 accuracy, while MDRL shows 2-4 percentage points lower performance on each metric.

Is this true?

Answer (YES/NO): NO